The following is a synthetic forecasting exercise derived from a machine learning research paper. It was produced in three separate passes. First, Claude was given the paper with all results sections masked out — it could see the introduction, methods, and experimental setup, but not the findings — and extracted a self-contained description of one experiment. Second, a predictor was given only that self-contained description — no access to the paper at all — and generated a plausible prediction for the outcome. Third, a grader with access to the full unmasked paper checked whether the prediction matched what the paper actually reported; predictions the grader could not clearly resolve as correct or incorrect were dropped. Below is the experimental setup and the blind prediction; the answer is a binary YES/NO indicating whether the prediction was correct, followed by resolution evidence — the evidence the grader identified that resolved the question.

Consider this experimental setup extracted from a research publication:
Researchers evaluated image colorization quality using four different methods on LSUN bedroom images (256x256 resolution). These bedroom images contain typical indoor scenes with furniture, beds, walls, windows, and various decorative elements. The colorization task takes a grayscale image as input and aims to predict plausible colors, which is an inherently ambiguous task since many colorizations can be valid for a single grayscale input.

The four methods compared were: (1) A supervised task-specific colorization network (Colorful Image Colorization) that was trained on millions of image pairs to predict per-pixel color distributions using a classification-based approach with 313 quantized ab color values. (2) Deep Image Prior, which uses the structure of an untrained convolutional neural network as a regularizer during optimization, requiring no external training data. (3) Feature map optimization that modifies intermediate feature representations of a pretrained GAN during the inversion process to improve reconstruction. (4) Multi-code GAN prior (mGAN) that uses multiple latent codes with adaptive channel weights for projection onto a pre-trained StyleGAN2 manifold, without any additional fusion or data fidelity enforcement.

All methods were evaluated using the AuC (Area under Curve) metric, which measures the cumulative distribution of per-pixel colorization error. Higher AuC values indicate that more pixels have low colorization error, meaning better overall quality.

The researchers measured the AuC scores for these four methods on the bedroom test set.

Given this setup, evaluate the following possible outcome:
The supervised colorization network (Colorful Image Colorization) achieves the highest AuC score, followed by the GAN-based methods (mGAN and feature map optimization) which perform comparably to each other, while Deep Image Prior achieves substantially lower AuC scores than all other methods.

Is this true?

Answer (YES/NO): NO